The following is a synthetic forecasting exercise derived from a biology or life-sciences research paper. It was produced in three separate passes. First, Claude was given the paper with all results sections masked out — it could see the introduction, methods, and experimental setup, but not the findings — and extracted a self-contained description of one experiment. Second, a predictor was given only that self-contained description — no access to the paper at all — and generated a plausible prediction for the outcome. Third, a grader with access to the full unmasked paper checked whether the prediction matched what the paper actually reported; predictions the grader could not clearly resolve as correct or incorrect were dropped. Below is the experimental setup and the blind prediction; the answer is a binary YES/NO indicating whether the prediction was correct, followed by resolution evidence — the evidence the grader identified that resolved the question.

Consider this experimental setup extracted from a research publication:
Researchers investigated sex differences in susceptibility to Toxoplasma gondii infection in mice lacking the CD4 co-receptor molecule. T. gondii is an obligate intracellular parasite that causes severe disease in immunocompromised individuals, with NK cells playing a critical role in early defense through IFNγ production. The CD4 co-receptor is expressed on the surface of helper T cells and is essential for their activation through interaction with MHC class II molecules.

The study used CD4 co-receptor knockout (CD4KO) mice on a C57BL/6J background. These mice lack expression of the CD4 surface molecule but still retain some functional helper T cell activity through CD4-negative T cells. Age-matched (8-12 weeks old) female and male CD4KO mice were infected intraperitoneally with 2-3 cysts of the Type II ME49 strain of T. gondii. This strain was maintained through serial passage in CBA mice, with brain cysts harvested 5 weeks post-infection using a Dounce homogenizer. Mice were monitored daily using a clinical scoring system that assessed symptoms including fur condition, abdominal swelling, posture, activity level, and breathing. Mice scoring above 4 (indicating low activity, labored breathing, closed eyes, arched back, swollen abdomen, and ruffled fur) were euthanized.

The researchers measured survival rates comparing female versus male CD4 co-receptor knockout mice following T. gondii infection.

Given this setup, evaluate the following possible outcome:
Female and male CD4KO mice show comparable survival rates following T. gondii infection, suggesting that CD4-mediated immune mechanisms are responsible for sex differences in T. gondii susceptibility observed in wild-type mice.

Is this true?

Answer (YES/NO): NO